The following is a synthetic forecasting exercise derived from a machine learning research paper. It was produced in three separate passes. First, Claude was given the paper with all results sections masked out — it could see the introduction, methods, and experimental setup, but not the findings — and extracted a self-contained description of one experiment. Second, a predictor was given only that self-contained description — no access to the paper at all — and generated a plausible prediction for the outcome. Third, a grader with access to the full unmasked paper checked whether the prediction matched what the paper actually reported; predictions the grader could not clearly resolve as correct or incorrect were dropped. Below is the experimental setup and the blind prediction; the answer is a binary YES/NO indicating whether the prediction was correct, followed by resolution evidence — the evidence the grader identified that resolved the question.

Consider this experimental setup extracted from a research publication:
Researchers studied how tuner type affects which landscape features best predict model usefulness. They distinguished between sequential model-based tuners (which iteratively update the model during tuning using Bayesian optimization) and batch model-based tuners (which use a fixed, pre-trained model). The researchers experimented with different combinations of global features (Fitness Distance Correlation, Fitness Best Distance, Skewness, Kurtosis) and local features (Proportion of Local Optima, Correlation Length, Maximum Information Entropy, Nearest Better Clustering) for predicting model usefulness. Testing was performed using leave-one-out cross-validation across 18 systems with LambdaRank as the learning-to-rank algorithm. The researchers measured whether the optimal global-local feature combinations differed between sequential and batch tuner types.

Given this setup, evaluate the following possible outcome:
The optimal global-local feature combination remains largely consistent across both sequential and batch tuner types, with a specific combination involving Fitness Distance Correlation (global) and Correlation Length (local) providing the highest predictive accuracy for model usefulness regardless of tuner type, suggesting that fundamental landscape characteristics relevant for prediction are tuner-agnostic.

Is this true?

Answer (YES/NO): NO